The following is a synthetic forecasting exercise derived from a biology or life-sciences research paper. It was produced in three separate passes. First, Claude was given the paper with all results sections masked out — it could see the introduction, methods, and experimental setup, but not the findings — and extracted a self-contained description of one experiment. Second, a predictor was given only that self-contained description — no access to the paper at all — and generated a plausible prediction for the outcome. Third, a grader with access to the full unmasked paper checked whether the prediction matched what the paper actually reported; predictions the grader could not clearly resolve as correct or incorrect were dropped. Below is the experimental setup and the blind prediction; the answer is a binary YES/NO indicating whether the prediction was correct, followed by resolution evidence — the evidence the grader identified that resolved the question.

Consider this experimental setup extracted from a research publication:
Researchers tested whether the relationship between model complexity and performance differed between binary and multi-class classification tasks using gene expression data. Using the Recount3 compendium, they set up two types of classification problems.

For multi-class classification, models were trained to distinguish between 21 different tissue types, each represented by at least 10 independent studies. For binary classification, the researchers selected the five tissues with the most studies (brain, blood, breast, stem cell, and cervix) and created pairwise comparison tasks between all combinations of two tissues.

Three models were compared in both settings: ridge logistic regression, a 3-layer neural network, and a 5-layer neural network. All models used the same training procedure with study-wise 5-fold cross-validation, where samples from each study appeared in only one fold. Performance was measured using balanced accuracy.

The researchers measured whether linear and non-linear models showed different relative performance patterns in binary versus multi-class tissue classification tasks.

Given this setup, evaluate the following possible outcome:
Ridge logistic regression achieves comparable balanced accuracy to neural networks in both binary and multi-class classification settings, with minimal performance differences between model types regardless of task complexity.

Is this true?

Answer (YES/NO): NO